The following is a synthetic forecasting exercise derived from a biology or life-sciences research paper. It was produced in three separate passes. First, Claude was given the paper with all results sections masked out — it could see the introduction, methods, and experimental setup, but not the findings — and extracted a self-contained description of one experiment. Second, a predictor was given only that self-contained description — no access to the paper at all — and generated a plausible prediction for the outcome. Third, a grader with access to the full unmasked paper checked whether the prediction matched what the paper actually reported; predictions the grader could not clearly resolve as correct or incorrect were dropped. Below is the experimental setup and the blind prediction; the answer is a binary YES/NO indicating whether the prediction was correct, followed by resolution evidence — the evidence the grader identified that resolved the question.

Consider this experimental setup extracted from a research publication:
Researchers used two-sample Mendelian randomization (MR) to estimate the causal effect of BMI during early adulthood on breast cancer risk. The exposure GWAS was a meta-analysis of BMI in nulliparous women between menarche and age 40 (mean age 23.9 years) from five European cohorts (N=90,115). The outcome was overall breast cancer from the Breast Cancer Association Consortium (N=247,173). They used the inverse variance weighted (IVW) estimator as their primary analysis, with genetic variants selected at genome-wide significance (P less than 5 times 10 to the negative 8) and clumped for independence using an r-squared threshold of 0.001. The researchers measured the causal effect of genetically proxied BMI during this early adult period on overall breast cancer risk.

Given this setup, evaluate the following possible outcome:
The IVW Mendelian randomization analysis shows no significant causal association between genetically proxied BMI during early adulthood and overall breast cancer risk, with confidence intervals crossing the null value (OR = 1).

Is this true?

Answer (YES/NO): NO